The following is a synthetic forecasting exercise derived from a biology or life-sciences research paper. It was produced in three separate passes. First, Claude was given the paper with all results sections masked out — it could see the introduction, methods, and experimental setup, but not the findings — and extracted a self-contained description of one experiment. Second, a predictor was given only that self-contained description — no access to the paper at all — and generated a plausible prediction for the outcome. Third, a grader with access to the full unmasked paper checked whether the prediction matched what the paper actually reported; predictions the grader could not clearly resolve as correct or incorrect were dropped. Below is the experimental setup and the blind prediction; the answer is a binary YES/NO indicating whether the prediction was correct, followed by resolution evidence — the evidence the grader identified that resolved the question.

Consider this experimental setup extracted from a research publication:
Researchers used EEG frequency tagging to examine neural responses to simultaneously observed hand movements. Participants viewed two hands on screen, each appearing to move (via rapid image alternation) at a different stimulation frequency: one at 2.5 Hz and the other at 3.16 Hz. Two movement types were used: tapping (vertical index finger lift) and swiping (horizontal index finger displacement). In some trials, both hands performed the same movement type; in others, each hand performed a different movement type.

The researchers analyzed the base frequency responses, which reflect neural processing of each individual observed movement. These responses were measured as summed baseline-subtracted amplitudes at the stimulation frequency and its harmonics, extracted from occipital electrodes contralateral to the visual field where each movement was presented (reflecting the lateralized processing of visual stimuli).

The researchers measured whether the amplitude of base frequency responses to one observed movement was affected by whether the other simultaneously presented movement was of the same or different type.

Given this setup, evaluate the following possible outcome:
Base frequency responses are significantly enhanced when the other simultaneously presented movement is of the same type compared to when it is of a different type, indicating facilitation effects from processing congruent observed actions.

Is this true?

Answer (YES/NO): NO